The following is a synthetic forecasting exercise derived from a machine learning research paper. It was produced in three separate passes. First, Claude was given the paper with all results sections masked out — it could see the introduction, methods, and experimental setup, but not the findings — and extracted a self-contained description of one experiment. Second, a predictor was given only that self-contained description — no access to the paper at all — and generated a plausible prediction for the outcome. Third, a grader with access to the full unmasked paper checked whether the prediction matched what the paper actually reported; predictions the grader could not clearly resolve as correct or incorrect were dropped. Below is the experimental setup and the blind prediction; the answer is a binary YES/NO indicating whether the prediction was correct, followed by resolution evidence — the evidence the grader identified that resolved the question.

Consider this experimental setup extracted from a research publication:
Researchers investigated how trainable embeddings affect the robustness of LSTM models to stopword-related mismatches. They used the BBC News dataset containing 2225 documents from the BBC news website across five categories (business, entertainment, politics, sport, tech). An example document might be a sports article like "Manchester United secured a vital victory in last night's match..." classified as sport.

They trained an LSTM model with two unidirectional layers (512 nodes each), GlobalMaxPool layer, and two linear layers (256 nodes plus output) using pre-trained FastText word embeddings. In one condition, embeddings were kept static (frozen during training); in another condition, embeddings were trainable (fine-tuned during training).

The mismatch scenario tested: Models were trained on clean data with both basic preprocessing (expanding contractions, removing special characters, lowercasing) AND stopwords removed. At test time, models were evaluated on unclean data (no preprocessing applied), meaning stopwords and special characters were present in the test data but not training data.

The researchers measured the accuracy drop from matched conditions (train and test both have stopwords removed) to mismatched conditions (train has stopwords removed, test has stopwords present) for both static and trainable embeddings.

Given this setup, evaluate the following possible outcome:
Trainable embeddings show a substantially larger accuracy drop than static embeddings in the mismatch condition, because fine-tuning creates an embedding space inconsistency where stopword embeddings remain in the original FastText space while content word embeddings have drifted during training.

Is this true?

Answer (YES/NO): NO